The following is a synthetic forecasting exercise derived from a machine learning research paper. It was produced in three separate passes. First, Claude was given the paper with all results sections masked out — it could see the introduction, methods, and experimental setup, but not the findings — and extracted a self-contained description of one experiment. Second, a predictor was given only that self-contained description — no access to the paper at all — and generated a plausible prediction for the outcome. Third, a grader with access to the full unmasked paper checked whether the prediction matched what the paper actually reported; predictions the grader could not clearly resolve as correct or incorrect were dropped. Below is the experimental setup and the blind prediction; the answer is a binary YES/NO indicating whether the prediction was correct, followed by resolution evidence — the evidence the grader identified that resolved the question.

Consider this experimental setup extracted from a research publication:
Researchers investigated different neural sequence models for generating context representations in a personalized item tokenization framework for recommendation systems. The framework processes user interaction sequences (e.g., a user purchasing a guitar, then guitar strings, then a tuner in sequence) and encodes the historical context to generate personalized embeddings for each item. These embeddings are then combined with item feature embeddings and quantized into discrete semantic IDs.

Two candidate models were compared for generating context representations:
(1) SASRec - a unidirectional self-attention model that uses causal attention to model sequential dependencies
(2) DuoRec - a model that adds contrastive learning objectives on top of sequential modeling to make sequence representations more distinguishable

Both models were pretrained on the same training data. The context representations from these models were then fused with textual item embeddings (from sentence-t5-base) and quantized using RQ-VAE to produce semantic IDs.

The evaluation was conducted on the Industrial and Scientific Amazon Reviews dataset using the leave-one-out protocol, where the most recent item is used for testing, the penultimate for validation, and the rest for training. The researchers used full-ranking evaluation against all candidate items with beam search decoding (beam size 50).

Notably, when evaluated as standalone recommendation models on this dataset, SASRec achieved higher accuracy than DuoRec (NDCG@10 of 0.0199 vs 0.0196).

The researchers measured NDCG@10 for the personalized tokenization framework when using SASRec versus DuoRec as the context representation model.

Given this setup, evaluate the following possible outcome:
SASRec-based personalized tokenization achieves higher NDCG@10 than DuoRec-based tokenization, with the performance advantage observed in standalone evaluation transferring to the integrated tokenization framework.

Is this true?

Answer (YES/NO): NO